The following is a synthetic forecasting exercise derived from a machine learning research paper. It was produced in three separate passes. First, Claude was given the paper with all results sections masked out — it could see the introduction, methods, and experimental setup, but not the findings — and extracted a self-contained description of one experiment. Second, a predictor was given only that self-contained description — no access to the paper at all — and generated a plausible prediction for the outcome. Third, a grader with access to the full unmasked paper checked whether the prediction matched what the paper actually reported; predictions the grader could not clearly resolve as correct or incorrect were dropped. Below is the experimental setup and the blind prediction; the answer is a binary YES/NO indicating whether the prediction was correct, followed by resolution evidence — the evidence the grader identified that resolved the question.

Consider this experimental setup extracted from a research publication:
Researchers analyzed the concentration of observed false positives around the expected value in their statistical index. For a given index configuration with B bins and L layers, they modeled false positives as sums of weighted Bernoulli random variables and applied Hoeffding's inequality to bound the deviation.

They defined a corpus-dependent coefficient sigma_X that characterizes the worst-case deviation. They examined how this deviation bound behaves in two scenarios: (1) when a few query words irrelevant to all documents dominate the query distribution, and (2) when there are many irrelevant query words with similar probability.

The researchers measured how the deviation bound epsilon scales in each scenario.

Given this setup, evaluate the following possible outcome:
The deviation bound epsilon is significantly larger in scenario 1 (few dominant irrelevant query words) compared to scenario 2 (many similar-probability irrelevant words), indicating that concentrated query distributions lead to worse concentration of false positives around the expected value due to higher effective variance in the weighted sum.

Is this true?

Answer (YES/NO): YES